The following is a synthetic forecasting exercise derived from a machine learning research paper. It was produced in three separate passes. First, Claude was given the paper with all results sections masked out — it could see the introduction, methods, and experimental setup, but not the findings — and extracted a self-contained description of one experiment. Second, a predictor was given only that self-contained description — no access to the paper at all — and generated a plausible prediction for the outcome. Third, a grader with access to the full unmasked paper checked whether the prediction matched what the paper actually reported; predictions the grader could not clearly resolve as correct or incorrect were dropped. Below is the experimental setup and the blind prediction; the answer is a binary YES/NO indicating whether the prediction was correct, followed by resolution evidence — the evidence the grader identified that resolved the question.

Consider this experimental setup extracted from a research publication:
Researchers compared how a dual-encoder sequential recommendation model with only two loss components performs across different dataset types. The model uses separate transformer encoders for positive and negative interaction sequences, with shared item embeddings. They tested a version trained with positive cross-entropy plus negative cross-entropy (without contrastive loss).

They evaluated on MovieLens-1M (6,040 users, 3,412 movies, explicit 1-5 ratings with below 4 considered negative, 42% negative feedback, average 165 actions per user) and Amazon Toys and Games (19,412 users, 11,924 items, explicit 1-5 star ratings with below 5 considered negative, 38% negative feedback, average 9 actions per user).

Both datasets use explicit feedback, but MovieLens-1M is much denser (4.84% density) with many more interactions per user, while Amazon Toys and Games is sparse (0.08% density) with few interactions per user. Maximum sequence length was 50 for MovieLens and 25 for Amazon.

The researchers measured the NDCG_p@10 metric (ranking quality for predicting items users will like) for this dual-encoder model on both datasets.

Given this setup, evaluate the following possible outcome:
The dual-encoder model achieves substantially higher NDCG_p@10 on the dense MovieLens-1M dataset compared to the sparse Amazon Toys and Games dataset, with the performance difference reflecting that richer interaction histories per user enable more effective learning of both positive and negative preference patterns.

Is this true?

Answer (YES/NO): YES